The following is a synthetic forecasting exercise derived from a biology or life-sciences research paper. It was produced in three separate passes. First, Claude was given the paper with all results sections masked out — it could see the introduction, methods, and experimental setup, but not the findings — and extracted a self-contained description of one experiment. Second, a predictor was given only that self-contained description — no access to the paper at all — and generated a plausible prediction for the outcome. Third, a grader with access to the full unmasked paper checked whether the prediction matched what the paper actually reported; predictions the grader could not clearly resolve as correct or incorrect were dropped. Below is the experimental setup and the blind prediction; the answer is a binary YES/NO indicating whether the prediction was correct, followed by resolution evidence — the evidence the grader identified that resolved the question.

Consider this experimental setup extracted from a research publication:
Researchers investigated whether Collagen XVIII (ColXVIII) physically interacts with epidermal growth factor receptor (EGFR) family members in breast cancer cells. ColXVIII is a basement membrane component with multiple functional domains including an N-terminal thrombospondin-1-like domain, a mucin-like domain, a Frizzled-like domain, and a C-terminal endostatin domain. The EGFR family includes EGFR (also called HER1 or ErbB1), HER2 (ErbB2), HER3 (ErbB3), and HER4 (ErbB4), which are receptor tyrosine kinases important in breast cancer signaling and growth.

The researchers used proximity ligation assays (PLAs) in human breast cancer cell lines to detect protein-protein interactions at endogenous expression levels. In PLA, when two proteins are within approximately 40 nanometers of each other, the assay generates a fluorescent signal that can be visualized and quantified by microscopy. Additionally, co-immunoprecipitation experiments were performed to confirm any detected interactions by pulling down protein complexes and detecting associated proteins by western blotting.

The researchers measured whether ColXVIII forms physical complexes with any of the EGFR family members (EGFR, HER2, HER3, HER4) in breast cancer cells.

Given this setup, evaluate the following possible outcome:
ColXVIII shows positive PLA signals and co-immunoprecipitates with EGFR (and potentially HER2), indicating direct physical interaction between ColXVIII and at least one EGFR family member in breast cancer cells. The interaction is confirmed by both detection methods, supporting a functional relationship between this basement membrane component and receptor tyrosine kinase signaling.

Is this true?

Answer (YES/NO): YES